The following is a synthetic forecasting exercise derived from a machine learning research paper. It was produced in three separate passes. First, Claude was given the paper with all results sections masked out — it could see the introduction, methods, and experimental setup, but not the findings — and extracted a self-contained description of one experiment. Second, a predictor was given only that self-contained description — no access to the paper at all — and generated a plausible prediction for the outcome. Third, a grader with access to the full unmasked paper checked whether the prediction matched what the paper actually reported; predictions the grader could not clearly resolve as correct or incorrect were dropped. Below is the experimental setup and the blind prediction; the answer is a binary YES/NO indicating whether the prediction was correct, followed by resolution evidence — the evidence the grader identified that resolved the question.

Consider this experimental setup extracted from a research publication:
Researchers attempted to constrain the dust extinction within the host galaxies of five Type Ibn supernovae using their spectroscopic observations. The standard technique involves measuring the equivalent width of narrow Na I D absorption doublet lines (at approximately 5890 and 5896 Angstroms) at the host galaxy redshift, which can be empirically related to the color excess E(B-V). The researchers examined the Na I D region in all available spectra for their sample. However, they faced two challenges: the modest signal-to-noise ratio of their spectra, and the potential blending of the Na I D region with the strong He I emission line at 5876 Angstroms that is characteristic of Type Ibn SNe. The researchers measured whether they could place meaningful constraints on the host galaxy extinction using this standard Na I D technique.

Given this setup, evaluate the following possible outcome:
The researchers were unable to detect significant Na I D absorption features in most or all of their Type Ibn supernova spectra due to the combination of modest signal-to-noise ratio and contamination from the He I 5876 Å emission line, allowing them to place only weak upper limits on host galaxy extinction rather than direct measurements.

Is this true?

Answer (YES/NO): YES